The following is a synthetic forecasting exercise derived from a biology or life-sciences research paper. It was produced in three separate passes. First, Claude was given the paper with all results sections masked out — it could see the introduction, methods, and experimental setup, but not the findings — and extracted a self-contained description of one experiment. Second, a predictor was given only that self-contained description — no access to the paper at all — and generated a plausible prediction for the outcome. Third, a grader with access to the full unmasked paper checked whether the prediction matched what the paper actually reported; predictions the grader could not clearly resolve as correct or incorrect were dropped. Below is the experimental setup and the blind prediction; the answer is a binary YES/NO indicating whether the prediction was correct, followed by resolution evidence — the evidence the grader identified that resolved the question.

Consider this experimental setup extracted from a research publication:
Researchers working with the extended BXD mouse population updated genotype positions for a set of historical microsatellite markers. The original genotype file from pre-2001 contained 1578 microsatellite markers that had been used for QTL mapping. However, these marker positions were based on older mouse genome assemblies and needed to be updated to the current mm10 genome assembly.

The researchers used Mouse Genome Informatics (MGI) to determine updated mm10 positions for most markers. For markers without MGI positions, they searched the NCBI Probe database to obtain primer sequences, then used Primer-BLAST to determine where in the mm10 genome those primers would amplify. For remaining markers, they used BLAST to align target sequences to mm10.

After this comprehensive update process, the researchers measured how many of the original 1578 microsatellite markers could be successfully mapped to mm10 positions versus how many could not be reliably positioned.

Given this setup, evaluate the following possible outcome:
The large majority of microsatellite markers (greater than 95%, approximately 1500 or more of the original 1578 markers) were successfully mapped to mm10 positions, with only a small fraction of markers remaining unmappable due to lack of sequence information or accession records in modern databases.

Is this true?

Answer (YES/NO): YES